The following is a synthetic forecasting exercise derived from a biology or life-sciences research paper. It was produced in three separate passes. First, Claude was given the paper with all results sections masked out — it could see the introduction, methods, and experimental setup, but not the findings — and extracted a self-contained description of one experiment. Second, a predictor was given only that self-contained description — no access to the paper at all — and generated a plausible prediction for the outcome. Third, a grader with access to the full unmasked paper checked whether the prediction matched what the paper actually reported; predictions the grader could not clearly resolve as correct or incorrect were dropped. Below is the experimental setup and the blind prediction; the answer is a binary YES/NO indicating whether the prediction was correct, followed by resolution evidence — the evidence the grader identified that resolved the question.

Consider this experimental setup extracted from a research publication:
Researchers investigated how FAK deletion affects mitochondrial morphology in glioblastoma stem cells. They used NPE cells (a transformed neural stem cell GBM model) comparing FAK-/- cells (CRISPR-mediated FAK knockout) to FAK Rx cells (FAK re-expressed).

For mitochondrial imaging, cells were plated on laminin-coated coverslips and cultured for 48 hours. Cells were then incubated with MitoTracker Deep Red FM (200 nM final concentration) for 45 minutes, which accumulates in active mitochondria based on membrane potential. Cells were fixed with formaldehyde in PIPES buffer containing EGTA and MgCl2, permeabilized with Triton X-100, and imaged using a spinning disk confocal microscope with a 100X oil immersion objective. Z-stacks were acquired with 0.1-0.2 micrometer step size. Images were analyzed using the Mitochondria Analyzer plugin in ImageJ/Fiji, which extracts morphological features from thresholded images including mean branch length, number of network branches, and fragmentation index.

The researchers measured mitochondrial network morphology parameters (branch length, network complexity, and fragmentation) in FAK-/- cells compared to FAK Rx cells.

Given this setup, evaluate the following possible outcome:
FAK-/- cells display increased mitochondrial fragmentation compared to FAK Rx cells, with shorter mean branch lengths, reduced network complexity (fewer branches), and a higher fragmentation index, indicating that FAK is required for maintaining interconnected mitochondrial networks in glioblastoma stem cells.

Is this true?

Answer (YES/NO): NO